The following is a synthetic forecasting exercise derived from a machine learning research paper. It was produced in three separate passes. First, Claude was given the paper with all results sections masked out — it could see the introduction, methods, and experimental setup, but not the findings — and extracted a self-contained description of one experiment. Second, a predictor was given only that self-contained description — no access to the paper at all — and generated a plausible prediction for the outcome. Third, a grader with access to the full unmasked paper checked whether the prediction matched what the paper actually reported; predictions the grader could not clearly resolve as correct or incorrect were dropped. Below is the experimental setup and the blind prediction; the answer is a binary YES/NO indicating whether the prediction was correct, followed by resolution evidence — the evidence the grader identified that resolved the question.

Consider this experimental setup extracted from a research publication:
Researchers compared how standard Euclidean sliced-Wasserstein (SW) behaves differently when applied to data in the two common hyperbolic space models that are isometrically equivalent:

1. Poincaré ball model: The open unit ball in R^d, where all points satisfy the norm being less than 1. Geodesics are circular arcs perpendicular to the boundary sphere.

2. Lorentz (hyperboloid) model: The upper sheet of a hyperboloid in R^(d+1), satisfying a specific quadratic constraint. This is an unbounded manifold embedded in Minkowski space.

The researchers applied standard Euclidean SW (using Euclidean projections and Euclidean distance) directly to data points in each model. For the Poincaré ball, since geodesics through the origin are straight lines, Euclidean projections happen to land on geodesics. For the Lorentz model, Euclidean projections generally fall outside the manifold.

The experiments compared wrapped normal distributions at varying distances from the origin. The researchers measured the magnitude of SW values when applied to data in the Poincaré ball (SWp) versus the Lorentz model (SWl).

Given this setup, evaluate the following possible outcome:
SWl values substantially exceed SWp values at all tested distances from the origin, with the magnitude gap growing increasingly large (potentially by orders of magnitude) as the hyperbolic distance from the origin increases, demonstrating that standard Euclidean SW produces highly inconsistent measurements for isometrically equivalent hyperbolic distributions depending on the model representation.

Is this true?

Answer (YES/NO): YES